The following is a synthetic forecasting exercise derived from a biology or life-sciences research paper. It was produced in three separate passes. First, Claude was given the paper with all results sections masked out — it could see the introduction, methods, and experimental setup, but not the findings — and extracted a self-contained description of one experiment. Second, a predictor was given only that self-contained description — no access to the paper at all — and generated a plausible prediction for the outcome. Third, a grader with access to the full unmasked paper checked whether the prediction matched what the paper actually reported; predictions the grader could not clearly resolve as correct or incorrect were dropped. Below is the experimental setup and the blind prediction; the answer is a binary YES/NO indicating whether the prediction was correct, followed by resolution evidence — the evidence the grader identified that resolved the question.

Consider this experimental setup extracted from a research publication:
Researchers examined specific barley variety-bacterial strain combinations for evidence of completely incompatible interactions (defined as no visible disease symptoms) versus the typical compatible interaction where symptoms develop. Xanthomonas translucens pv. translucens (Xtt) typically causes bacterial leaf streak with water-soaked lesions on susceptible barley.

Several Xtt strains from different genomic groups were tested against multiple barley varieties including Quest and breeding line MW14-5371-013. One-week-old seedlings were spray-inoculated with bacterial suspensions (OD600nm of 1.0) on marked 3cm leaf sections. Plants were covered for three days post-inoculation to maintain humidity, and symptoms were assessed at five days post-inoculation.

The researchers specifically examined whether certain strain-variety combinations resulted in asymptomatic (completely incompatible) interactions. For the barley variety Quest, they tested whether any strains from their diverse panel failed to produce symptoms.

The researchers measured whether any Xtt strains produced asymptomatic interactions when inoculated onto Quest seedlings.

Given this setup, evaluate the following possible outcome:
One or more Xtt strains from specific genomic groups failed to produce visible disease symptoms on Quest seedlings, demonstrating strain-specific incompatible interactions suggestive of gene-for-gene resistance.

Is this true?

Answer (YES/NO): NO